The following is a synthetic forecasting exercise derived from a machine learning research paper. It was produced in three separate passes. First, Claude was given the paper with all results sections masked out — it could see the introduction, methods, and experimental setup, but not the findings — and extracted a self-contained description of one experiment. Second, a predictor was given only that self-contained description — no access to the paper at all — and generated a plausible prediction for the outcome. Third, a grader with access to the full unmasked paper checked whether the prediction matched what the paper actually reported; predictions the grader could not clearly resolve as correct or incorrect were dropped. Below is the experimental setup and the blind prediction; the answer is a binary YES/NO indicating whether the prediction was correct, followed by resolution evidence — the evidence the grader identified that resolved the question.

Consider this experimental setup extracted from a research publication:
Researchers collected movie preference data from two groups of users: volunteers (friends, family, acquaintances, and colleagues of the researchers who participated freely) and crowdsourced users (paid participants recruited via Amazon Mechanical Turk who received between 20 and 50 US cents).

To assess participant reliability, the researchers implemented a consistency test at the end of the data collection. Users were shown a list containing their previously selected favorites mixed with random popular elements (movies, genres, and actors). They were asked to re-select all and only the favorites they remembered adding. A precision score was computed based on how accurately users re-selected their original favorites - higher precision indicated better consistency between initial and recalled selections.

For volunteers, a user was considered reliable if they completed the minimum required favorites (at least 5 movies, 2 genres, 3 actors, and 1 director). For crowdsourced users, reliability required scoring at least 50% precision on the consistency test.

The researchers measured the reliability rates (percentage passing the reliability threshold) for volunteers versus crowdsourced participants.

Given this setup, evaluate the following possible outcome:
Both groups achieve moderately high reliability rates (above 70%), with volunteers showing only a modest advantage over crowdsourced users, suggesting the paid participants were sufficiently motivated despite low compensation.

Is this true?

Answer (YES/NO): YES